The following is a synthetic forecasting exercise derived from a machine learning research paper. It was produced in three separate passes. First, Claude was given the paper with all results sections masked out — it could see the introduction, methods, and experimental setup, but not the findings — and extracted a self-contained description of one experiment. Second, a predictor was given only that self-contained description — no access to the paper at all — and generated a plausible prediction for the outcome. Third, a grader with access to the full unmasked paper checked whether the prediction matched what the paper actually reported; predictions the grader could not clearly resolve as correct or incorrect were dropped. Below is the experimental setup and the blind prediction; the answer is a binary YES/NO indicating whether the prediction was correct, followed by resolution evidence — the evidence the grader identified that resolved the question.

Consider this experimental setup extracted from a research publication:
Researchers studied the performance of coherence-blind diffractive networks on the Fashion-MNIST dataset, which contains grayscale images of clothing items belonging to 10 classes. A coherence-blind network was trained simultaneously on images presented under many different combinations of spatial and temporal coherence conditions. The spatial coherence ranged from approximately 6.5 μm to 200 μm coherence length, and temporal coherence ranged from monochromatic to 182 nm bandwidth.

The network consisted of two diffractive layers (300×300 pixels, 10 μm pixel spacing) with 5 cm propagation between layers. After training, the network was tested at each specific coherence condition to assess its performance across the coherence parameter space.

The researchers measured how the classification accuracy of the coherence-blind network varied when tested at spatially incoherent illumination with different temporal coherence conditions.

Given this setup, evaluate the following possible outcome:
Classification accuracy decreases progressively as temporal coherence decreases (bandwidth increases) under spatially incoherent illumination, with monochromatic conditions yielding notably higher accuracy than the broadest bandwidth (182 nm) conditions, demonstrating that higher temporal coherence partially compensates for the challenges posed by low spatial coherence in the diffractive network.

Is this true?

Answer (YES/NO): YES